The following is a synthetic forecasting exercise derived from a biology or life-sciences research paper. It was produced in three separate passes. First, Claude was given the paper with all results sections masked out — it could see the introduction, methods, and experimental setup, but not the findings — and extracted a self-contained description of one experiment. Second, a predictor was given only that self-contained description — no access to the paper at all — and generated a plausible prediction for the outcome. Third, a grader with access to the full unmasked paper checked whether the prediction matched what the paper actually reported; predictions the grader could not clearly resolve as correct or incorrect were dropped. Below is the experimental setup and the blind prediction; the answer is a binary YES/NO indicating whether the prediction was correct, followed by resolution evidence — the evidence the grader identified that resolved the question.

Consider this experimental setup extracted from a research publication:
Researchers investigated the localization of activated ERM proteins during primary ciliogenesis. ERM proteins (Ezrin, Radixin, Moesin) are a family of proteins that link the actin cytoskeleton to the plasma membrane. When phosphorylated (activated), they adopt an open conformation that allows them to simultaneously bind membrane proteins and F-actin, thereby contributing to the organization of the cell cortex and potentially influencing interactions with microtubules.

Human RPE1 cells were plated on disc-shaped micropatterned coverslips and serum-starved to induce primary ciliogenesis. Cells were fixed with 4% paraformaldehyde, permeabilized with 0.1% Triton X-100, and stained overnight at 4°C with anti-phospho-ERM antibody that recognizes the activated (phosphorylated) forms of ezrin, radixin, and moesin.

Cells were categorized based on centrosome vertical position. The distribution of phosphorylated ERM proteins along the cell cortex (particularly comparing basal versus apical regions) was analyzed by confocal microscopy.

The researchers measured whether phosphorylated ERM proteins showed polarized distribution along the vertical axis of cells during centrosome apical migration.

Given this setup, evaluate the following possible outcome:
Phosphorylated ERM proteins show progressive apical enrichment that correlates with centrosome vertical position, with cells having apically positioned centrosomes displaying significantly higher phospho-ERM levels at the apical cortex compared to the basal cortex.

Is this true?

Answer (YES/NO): NO